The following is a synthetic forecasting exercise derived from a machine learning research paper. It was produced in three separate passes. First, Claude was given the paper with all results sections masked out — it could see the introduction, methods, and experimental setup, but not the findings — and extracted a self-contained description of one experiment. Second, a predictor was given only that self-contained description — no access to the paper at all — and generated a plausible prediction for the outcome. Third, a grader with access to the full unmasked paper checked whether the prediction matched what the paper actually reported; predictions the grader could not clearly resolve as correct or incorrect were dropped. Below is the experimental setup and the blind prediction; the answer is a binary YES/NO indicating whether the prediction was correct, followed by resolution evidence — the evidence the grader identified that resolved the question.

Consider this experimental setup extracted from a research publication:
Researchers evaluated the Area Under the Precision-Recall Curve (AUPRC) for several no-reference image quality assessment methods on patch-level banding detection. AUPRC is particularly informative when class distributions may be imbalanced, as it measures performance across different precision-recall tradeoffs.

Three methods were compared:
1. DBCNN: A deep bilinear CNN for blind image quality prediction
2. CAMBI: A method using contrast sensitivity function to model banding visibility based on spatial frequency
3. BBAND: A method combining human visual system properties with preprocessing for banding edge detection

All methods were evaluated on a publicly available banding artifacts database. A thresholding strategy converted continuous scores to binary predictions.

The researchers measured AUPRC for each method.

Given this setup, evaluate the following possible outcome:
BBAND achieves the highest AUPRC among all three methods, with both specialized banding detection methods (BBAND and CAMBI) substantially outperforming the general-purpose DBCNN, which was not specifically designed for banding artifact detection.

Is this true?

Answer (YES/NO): NO